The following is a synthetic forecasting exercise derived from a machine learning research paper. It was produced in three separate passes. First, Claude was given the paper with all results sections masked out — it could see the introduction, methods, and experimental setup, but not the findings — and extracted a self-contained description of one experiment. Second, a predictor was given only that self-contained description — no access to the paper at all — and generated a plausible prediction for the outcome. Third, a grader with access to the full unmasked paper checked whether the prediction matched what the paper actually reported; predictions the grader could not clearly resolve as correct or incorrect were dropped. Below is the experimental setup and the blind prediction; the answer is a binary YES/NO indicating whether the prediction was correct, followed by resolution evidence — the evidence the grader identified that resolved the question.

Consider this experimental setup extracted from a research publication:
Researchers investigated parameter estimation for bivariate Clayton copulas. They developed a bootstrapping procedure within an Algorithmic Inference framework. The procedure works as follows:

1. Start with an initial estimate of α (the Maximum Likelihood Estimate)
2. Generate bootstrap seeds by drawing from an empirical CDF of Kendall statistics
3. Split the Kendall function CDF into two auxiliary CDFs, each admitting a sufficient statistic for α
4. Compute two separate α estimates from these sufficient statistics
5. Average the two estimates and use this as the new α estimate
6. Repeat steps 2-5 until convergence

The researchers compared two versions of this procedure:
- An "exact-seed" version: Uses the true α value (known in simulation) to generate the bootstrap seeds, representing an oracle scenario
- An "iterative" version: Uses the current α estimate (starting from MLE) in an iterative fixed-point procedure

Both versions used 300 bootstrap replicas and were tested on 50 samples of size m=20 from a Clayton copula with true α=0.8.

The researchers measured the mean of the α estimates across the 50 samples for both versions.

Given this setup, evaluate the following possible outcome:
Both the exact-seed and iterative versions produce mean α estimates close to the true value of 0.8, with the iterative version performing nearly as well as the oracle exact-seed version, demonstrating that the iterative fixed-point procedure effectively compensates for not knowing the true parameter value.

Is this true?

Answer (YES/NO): NO